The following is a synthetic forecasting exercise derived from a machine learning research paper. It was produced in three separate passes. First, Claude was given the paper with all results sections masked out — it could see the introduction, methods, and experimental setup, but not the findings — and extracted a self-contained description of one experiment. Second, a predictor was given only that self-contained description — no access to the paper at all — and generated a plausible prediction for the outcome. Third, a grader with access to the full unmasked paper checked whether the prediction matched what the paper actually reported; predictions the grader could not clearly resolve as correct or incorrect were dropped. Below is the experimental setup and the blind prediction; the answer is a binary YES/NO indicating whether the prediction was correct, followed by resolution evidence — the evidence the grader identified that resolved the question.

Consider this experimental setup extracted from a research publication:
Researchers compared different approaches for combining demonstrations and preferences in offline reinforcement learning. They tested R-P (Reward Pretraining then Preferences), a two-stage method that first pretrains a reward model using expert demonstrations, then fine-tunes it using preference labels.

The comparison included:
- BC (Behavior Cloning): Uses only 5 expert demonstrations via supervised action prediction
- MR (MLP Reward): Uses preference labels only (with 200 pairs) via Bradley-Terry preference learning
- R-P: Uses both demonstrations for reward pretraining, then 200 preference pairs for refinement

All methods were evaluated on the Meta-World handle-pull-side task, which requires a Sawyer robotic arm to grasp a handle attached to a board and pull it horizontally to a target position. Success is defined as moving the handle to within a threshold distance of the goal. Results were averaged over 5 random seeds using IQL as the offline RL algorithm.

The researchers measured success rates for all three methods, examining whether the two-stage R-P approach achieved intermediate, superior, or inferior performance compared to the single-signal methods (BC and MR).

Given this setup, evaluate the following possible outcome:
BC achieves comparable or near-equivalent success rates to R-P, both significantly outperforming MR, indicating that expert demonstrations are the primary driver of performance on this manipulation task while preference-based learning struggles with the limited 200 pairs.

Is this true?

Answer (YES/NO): NO